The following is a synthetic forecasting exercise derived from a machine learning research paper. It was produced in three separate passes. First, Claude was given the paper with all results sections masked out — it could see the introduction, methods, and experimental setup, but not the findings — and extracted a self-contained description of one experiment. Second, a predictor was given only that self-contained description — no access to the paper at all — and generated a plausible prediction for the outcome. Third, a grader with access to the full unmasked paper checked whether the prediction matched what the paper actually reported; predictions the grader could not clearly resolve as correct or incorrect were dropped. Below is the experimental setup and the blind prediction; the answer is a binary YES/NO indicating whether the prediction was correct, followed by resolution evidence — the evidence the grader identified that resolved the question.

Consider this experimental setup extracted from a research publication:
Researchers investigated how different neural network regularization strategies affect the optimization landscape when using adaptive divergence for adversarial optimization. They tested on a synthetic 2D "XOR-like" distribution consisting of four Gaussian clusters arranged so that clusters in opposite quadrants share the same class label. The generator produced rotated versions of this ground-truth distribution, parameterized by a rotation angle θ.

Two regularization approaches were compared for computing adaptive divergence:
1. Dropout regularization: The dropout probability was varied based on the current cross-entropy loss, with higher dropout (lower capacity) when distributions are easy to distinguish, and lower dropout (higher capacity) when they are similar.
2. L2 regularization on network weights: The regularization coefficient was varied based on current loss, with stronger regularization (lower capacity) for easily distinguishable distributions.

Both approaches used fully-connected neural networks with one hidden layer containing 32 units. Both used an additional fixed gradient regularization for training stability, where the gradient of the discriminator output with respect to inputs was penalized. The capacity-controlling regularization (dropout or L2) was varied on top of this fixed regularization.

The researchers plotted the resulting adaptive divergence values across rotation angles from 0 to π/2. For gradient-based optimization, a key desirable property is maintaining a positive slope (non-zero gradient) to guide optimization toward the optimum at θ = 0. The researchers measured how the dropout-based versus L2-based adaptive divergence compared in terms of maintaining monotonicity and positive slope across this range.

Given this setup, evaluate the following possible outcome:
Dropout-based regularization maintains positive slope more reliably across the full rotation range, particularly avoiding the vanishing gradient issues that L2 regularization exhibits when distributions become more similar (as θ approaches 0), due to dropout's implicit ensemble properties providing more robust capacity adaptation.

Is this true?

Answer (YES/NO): NO